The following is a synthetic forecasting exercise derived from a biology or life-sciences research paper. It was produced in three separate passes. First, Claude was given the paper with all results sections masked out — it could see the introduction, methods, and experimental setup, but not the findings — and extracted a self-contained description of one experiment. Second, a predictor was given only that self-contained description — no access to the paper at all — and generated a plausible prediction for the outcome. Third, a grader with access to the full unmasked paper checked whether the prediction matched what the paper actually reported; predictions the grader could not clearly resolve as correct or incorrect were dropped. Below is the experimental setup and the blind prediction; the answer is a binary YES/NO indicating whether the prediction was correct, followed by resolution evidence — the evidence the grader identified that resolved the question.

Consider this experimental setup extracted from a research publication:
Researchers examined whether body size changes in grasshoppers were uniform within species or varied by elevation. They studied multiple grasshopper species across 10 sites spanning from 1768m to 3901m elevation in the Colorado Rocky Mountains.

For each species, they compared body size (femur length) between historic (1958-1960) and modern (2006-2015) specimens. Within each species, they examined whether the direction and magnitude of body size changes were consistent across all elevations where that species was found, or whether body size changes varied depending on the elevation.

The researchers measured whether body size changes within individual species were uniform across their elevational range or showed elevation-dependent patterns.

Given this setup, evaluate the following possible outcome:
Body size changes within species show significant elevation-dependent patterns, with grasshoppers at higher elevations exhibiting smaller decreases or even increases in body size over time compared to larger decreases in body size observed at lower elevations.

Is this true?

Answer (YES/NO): NO